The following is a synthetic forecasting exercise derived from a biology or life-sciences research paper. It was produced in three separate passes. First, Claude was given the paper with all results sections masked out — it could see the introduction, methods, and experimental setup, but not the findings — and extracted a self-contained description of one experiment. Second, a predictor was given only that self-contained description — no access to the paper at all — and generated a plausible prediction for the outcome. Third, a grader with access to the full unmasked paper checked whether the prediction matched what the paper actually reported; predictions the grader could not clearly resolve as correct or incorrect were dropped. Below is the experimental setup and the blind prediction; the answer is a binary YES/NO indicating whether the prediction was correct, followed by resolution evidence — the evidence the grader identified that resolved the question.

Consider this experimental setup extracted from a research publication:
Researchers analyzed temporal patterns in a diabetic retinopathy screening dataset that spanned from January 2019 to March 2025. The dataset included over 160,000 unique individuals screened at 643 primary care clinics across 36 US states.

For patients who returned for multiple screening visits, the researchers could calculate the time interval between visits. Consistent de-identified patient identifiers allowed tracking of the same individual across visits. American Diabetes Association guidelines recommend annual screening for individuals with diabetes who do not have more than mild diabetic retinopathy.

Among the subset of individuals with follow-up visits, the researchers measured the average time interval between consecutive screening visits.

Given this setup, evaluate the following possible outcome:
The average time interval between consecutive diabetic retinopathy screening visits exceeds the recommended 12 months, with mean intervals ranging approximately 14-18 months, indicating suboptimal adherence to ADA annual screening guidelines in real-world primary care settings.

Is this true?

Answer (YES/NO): YES